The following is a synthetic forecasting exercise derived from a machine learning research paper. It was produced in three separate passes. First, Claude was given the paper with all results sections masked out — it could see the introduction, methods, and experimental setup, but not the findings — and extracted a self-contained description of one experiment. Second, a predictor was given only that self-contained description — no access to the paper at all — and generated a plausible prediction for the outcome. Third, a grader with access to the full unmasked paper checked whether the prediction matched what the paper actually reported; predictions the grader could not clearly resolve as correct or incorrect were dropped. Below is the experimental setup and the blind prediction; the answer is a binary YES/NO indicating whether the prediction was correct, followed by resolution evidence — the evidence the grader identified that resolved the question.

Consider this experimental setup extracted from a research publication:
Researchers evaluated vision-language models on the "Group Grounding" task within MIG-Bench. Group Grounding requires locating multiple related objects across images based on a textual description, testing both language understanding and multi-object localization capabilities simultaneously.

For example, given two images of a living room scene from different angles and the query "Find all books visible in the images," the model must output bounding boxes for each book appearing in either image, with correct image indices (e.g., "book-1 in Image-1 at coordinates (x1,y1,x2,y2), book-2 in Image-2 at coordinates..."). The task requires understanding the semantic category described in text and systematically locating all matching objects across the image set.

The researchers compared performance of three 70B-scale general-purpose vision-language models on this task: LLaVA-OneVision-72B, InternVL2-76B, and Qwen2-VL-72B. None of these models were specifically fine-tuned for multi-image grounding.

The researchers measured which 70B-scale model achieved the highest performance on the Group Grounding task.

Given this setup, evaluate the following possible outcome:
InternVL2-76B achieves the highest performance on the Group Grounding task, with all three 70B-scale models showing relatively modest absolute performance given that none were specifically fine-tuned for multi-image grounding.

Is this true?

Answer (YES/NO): NO